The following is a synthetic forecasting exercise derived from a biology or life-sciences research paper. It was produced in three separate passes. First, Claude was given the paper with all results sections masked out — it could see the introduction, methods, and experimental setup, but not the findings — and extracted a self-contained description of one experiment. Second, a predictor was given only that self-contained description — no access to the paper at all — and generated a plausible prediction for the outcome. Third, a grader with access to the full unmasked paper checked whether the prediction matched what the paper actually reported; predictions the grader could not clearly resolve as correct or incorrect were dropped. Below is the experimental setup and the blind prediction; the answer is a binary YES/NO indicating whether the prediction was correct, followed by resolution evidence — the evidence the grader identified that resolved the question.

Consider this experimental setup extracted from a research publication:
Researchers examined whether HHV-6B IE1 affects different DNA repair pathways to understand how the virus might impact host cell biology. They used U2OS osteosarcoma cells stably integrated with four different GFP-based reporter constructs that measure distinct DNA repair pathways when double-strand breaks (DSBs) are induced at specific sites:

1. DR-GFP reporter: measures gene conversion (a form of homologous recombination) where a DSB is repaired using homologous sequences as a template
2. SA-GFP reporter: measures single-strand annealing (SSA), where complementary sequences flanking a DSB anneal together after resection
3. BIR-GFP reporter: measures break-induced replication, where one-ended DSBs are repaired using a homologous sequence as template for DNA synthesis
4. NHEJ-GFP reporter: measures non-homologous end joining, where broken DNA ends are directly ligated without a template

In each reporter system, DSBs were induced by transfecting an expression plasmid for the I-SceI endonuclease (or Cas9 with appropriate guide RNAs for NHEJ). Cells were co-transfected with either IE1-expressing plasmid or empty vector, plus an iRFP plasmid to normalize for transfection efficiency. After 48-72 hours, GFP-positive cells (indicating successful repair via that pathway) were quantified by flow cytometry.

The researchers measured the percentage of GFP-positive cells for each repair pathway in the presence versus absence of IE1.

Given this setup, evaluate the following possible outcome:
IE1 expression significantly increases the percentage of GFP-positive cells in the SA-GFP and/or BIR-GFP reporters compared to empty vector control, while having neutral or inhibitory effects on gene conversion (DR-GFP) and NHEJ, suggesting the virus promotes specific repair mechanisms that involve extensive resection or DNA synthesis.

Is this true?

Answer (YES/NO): NO